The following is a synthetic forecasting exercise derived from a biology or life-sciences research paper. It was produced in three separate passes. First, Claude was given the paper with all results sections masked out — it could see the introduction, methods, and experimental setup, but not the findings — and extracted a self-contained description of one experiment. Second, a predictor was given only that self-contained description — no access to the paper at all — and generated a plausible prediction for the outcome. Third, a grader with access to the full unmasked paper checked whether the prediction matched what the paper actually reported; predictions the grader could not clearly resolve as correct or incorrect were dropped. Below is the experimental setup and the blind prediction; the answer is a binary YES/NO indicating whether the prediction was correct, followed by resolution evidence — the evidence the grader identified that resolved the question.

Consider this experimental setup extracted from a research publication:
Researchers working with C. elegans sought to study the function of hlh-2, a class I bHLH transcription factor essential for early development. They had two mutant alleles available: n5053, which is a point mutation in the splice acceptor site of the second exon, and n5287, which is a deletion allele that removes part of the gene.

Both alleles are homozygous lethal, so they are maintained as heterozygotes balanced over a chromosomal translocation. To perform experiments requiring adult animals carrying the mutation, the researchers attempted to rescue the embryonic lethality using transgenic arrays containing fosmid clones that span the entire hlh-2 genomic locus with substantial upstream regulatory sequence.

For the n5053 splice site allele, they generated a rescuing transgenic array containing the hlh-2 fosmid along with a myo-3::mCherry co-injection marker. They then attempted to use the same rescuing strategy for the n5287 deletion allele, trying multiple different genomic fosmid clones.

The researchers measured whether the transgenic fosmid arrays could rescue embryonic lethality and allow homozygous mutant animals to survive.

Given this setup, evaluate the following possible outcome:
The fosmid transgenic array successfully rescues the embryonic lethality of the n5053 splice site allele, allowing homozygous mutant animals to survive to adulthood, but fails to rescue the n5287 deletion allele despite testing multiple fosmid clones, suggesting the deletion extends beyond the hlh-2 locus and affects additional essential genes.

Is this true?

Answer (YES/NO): YES